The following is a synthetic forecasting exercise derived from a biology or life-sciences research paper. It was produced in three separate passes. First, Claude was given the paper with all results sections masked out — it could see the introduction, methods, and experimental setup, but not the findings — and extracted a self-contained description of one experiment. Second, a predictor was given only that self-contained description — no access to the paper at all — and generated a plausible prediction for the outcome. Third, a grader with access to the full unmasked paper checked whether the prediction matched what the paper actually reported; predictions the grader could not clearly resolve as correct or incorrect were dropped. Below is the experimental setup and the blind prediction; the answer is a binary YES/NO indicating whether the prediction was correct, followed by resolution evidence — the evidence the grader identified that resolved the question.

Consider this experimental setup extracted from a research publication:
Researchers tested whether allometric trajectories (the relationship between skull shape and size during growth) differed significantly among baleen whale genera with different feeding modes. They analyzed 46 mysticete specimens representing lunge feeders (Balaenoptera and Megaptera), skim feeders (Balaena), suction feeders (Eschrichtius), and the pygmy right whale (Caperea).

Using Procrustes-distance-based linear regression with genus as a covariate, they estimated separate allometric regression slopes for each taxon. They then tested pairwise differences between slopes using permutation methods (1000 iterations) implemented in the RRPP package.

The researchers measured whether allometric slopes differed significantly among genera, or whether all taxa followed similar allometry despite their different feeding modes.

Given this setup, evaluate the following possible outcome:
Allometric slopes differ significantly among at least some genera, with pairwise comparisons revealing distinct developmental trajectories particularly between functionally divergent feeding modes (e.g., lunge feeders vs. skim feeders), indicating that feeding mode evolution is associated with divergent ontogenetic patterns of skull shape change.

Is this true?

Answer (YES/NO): NO